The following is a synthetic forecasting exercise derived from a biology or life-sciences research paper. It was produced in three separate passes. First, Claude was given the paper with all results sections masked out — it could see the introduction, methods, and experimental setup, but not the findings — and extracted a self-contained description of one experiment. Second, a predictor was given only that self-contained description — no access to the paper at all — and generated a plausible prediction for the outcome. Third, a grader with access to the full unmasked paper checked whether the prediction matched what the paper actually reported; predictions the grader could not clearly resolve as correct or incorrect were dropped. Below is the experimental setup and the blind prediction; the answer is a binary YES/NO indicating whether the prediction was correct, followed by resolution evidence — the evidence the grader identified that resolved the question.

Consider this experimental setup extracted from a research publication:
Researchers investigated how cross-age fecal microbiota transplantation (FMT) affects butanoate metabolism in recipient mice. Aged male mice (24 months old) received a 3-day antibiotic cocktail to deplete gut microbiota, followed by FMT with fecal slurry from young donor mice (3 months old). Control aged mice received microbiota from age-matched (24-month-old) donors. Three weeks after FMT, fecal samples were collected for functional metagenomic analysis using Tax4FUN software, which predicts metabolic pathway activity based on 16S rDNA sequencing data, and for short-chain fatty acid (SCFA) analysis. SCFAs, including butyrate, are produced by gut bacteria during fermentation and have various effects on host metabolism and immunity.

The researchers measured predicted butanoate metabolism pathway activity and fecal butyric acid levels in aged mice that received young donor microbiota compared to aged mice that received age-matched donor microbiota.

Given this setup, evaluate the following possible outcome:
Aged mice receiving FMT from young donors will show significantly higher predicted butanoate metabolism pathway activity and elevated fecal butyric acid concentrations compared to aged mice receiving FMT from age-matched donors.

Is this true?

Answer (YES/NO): YES